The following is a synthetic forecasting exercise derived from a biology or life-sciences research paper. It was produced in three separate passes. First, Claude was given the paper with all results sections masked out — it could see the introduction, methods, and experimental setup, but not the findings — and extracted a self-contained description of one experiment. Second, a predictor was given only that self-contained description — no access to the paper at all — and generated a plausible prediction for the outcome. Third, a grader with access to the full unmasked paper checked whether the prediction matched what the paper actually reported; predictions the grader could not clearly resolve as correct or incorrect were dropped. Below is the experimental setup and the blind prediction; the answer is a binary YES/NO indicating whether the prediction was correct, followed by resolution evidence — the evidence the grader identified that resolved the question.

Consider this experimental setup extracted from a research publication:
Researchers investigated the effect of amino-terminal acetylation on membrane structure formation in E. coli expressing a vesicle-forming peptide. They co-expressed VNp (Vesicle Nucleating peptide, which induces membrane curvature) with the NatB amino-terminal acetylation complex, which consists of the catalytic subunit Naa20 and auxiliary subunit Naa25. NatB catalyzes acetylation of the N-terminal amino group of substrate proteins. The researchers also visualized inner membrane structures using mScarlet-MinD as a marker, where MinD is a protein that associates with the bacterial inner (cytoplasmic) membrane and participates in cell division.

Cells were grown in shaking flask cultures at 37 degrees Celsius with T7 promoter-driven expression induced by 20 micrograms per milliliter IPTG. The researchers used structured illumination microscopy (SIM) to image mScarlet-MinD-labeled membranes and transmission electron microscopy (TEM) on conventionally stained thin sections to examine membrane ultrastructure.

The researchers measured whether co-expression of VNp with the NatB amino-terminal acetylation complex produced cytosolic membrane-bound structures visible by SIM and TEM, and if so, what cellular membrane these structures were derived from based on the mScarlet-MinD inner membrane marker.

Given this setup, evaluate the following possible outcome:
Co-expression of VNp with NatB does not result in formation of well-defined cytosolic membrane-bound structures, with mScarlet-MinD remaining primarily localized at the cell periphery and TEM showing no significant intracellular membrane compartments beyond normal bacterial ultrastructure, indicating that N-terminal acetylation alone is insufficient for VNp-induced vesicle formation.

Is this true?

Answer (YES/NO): NO